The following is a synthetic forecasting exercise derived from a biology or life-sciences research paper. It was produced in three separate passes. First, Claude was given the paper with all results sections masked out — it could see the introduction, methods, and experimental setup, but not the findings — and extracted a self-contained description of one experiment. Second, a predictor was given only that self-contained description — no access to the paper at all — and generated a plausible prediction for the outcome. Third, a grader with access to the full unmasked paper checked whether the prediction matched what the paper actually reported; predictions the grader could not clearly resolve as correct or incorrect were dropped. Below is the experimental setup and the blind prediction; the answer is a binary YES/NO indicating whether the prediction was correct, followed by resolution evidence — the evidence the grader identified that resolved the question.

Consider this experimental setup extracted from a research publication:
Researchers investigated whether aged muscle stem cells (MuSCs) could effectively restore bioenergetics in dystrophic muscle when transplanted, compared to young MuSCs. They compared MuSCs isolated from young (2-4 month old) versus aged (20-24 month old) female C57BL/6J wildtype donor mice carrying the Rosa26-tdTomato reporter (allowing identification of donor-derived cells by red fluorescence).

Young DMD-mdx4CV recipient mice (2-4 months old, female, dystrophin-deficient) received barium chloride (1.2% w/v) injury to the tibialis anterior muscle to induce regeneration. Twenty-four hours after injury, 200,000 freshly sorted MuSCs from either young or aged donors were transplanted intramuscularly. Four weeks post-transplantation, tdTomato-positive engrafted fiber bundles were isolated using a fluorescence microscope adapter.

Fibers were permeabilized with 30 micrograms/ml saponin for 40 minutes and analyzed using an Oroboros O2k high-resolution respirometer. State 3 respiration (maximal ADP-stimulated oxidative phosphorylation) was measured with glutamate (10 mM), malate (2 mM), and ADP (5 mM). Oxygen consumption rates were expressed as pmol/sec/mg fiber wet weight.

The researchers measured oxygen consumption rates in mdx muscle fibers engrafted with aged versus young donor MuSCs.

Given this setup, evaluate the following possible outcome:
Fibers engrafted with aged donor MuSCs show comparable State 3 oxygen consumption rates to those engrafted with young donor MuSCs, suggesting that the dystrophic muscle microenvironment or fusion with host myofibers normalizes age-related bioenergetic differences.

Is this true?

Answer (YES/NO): NO